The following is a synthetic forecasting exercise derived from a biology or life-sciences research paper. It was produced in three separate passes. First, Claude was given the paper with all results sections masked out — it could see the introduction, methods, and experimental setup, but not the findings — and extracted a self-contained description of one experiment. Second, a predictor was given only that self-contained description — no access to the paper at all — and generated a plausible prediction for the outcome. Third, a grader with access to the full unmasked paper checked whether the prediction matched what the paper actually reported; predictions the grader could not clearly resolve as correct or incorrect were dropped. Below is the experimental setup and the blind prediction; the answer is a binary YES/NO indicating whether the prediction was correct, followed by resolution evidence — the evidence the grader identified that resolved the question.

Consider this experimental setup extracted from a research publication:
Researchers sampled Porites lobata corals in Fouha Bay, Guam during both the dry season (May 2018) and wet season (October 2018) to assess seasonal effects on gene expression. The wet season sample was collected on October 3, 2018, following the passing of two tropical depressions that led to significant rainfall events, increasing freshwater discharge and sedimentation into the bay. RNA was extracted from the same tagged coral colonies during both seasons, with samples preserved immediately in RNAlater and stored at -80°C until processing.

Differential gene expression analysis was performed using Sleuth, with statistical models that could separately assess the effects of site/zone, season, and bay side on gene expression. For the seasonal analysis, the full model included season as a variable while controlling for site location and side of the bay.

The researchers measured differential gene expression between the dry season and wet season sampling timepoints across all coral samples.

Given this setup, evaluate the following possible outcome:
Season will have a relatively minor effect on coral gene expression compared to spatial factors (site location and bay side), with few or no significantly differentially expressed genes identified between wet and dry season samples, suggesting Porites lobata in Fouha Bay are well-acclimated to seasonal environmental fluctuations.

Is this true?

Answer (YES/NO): YES